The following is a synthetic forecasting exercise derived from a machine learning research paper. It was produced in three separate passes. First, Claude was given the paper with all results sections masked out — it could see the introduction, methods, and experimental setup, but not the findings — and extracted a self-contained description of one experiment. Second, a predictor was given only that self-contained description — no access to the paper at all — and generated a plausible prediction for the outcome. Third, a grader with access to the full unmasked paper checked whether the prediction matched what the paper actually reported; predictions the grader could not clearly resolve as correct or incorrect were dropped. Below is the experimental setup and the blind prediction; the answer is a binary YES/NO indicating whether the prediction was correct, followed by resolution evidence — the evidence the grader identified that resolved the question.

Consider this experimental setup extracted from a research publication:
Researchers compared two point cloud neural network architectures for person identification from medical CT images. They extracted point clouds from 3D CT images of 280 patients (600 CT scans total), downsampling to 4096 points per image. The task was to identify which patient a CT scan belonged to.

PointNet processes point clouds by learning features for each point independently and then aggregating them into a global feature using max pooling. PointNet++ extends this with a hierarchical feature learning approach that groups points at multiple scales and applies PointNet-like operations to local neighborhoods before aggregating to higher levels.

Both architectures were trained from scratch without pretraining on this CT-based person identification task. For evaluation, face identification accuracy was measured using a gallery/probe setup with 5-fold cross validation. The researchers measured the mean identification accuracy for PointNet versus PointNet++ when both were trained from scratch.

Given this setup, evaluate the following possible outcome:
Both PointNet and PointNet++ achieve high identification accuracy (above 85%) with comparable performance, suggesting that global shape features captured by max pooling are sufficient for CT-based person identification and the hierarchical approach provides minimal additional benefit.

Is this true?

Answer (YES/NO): NO